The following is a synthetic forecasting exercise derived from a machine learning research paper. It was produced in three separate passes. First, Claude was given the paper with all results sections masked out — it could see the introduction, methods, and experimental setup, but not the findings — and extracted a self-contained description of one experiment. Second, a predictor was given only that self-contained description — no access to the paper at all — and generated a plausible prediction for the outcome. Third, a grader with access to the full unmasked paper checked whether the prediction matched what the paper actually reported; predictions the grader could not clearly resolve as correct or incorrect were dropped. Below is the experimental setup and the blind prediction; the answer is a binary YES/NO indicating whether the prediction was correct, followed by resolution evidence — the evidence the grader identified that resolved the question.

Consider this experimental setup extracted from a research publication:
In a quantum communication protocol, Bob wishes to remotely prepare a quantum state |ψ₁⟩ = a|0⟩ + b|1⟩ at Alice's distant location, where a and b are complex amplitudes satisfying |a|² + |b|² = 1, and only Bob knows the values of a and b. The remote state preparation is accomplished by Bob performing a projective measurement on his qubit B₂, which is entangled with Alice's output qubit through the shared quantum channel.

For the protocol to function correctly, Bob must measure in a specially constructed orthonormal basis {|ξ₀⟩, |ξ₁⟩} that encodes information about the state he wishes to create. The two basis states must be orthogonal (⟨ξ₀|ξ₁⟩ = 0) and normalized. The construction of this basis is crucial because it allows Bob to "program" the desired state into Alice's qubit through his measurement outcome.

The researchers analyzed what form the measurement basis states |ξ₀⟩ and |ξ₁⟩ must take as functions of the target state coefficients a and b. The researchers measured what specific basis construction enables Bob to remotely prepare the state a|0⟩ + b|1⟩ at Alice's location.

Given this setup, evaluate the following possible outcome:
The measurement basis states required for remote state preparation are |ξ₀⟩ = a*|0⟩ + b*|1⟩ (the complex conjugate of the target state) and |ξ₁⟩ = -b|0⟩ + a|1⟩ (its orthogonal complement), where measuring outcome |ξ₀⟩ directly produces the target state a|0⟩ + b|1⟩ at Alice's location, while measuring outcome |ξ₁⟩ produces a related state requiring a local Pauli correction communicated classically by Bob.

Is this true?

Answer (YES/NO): NO